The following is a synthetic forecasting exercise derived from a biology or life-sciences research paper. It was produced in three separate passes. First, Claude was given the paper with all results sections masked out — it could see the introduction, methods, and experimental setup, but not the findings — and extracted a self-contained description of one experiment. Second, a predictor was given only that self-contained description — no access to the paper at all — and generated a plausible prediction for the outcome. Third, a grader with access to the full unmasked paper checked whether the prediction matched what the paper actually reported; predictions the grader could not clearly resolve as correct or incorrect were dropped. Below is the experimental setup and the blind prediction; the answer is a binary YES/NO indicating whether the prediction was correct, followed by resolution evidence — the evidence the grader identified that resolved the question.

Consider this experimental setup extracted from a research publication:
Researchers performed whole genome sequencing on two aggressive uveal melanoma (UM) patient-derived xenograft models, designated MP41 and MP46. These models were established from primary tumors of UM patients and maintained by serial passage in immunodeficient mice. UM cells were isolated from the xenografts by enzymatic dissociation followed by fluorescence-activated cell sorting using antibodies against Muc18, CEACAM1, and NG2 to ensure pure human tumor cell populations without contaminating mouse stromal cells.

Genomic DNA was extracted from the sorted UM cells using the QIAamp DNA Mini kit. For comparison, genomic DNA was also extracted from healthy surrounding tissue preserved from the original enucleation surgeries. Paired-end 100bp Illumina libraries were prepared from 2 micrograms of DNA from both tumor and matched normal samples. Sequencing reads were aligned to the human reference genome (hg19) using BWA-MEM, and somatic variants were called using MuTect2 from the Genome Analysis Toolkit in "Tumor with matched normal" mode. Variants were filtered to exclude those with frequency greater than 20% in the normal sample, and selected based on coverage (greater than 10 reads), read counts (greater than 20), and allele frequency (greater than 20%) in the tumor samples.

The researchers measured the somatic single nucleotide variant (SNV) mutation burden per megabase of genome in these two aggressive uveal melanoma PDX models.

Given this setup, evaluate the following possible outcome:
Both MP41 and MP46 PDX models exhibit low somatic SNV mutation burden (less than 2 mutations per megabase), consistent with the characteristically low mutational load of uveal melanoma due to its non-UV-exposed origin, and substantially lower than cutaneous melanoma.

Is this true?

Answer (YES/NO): YES